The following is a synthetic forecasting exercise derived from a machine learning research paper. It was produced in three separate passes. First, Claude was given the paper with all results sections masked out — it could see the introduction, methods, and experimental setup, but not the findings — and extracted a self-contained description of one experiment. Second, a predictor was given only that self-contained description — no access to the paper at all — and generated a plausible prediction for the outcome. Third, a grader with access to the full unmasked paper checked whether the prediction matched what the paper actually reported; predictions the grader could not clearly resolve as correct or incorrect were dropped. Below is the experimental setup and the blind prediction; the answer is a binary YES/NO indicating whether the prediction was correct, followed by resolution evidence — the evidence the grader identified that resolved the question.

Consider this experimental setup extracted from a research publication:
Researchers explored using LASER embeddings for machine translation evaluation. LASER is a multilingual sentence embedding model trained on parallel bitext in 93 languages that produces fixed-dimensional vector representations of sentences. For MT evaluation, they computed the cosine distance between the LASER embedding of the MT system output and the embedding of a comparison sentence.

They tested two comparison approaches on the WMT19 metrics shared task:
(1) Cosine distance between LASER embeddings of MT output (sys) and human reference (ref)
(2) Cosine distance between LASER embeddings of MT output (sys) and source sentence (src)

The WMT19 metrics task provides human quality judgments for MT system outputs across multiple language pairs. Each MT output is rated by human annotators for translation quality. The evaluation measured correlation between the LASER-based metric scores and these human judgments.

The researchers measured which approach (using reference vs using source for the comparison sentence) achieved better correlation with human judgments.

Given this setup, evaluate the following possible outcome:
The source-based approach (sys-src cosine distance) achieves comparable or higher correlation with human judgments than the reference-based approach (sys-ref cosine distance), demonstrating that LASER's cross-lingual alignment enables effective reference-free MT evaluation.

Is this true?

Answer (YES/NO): NO